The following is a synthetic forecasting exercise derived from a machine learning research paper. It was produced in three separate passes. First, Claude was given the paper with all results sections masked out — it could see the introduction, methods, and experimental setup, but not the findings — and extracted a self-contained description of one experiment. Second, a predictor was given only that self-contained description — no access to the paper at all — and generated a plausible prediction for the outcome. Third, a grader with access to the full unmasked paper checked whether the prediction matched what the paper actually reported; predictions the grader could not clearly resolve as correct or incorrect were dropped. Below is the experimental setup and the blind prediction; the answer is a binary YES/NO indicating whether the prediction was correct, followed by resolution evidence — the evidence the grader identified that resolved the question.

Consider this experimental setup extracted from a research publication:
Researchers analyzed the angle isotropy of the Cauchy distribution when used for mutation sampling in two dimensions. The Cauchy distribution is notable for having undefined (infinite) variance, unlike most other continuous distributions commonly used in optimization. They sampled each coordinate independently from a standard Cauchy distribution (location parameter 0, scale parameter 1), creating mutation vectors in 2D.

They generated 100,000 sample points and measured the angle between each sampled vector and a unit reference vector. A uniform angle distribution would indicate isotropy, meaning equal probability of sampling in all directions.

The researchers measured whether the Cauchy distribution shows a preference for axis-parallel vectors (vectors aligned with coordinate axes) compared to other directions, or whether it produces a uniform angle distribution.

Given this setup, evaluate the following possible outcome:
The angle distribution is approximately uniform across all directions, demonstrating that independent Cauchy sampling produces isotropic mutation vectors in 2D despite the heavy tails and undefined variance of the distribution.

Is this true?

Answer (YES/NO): NO